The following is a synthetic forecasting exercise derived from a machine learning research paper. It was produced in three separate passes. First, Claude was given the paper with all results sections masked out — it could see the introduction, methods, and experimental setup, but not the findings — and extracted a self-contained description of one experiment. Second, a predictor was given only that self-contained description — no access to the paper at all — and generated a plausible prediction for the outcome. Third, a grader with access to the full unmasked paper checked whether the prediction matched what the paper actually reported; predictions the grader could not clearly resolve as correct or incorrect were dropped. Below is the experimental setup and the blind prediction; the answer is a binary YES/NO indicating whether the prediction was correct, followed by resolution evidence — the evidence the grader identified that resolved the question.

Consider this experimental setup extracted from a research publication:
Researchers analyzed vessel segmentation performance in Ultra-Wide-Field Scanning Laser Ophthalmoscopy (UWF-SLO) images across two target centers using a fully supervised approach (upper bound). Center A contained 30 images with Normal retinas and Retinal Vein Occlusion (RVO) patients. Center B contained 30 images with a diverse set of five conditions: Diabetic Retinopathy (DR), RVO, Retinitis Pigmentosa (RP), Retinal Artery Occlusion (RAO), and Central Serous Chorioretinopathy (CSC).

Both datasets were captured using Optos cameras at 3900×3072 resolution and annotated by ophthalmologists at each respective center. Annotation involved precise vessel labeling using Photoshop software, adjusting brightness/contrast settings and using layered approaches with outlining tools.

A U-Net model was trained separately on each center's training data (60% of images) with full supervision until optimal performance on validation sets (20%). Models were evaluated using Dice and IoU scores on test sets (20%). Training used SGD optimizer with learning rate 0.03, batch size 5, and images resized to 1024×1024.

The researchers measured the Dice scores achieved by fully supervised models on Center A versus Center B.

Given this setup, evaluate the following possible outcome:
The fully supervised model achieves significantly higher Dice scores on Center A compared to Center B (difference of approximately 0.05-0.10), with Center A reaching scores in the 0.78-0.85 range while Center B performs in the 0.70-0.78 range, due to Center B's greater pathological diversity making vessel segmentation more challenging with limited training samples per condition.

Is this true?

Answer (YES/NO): NO